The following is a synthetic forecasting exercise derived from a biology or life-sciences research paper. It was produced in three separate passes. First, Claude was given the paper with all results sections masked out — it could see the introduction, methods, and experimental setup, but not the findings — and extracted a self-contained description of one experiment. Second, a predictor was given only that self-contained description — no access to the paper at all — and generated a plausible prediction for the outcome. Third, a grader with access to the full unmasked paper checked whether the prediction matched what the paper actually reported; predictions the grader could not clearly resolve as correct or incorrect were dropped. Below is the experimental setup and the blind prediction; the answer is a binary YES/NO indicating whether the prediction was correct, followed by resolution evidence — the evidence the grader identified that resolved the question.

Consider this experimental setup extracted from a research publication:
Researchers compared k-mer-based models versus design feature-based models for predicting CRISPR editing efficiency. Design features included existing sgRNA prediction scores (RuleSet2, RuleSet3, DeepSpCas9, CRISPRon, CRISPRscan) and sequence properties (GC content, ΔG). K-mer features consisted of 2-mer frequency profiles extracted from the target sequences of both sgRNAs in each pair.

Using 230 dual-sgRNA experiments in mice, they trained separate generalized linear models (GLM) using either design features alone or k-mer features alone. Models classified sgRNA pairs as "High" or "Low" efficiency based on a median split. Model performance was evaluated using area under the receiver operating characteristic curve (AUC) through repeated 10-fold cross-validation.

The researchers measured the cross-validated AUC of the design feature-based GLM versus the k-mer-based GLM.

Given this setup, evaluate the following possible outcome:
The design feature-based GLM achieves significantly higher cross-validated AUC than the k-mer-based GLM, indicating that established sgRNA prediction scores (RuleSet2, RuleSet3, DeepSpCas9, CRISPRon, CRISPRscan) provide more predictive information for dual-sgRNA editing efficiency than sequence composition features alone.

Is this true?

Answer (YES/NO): NO